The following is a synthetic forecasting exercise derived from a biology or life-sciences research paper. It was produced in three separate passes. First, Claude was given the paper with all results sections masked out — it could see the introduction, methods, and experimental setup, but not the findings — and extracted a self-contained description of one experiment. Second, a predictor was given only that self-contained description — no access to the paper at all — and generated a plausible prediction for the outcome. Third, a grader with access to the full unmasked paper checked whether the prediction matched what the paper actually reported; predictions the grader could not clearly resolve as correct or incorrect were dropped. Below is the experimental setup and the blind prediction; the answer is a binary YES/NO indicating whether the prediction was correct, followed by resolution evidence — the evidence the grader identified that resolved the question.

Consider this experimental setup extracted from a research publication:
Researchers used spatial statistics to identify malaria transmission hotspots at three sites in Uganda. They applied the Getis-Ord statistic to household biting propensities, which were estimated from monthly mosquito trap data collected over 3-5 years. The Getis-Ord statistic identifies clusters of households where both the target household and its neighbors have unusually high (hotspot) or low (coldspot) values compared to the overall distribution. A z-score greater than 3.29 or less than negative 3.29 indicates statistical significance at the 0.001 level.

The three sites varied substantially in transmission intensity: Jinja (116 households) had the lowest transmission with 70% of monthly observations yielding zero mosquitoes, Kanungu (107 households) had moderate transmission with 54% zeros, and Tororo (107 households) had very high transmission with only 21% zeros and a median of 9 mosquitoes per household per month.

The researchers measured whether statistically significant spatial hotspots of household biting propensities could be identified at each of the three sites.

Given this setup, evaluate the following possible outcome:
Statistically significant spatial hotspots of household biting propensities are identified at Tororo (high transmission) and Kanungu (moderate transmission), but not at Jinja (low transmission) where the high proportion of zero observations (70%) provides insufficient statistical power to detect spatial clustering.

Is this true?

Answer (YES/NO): NO